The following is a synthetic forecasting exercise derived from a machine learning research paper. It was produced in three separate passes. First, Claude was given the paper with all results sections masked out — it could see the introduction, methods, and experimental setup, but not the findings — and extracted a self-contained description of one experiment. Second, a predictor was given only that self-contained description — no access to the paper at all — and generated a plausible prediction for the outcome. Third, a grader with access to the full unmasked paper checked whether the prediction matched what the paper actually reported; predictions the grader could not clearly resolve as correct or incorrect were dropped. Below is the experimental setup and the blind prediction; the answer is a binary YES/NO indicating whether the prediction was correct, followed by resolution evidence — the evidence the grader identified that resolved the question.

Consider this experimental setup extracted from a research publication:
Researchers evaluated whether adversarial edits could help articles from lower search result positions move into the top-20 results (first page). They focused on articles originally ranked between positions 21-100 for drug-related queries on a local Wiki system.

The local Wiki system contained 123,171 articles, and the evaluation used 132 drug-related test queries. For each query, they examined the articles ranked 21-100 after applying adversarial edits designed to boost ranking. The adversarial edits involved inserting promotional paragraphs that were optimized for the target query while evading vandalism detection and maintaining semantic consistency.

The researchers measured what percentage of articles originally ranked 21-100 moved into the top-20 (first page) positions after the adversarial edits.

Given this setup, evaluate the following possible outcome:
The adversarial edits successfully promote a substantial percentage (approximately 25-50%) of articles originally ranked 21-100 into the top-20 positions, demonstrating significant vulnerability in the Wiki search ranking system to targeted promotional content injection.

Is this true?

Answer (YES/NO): YES